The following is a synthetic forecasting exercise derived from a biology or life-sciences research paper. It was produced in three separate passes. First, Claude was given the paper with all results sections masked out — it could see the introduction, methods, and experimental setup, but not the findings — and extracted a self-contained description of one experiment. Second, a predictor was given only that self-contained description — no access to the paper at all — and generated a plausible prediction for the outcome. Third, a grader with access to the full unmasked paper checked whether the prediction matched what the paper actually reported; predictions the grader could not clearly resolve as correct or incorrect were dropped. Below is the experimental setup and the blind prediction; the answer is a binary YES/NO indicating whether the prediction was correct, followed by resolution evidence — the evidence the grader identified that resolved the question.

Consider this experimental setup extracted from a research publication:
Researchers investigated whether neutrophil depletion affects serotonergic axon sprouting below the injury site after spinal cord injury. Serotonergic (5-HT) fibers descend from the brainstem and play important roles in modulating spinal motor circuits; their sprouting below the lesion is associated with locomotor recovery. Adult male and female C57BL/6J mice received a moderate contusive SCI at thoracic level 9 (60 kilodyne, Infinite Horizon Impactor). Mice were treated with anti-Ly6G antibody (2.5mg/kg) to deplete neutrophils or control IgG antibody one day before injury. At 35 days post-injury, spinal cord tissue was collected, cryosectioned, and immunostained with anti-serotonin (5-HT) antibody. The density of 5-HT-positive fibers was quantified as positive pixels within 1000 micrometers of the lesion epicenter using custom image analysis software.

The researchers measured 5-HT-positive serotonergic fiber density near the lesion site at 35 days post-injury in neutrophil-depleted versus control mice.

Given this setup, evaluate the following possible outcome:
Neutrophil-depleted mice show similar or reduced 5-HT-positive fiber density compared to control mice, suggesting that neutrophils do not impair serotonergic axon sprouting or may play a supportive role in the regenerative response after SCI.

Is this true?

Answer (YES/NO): YES